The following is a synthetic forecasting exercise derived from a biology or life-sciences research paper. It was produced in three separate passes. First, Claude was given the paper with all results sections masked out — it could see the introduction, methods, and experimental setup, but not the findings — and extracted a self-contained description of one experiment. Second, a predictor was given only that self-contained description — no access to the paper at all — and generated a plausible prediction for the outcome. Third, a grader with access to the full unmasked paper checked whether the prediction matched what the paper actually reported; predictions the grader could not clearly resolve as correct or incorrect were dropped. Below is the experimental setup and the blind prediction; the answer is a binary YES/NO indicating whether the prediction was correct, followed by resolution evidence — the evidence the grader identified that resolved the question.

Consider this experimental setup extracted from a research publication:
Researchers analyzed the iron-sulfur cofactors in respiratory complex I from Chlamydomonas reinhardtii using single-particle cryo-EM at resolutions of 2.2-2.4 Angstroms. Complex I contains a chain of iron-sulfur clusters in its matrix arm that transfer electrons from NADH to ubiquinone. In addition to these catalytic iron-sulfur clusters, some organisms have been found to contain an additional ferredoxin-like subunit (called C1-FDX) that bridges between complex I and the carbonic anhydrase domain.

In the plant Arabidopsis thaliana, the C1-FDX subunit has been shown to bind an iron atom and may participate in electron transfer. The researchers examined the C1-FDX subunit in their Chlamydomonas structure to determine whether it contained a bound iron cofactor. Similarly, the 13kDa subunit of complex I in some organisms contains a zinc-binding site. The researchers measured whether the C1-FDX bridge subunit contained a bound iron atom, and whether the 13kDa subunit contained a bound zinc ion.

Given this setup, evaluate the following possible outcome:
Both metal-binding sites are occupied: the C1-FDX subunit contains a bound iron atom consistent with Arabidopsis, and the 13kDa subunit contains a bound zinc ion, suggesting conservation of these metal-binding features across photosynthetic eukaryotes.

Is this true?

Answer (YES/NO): NO